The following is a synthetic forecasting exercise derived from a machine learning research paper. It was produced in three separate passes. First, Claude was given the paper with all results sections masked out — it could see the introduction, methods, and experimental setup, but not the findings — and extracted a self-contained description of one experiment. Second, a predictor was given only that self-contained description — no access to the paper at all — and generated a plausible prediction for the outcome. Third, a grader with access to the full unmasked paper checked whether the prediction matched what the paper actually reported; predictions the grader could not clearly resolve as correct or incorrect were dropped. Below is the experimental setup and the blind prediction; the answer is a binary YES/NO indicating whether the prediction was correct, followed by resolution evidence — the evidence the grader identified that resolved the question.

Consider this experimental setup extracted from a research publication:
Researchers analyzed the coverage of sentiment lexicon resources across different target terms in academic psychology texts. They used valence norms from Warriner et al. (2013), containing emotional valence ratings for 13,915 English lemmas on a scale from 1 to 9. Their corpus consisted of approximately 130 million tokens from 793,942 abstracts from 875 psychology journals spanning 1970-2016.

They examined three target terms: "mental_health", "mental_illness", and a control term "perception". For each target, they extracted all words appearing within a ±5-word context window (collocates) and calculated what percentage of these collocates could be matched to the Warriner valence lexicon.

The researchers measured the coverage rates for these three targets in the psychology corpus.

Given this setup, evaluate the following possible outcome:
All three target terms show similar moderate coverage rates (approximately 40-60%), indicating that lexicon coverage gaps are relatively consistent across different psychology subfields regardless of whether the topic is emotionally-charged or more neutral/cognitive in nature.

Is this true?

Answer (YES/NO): NO